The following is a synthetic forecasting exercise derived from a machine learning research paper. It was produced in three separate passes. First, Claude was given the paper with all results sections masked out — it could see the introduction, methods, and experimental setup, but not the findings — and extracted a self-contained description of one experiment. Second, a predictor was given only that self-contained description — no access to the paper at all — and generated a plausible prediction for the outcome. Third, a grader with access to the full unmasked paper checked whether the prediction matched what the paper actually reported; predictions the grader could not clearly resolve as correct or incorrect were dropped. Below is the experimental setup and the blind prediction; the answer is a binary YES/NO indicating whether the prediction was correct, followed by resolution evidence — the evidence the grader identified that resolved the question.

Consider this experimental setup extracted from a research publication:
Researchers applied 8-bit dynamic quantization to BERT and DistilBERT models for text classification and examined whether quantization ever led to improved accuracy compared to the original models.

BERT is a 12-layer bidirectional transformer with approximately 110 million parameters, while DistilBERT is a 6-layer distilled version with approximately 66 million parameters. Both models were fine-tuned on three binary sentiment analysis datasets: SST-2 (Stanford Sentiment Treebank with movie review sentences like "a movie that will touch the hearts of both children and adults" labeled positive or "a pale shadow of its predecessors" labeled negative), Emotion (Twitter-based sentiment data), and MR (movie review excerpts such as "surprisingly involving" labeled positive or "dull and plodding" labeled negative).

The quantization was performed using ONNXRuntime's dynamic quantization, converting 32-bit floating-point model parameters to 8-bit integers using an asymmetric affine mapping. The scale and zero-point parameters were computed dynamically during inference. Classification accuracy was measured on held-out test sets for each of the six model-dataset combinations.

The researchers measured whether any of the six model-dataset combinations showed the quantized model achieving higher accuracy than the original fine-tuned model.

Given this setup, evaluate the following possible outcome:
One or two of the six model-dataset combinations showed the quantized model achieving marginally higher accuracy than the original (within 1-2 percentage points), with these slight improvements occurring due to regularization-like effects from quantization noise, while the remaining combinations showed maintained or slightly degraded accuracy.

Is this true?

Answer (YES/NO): YES